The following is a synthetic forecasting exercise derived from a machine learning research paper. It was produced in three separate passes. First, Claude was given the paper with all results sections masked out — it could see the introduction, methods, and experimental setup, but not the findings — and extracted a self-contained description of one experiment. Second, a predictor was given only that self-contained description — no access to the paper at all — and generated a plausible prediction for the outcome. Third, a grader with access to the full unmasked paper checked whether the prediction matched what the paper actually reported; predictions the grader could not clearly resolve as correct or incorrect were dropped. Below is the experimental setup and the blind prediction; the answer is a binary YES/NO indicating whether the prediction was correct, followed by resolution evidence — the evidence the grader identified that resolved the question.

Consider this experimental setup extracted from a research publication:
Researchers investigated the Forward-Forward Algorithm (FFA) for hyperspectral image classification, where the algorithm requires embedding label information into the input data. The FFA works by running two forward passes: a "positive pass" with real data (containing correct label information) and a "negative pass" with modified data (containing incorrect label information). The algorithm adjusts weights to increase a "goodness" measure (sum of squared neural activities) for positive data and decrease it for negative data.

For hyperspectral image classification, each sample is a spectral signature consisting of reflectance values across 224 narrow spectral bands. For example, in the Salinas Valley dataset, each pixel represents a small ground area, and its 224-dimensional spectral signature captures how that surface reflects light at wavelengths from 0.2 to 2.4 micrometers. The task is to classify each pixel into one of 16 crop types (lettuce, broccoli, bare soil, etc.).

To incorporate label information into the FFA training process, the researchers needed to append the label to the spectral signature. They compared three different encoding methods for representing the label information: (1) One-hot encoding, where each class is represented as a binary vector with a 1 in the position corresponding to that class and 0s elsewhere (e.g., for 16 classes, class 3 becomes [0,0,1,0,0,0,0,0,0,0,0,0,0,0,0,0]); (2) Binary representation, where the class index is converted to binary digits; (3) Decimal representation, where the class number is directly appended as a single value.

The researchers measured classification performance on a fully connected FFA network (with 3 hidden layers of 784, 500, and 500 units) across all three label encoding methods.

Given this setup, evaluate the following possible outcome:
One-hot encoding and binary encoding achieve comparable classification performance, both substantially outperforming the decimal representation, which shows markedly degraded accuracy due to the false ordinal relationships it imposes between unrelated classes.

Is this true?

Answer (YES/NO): NO